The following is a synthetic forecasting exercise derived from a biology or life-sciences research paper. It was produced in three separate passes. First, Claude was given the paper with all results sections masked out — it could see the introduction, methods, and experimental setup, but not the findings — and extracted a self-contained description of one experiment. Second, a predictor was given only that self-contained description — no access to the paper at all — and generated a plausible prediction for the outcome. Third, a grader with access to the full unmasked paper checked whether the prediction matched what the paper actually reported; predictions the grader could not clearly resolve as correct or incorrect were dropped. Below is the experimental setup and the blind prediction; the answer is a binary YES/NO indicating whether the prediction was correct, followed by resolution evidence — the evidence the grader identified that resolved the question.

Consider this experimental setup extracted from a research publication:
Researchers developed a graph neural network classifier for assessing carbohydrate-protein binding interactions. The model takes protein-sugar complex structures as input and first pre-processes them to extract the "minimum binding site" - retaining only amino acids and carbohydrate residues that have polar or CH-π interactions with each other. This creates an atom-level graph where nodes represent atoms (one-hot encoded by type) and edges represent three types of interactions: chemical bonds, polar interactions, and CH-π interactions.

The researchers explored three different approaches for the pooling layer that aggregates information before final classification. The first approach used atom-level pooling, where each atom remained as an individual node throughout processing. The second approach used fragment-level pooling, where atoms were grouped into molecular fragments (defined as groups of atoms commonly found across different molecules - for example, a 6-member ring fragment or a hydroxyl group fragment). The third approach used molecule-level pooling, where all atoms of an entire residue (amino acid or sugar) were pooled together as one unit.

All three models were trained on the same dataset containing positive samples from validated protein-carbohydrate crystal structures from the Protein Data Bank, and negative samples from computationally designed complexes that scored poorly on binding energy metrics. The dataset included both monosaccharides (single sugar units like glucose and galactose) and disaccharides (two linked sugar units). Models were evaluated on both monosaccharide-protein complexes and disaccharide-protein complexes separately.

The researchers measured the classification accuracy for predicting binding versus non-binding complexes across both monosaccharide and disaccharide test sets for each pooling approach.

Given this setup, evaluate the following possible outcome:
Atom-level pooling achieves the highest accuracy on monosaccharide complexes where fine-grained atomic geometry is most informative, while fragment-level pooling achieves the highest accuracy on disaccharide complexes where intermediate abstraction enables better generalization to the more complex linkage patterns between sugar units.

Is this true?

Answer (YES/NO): NO